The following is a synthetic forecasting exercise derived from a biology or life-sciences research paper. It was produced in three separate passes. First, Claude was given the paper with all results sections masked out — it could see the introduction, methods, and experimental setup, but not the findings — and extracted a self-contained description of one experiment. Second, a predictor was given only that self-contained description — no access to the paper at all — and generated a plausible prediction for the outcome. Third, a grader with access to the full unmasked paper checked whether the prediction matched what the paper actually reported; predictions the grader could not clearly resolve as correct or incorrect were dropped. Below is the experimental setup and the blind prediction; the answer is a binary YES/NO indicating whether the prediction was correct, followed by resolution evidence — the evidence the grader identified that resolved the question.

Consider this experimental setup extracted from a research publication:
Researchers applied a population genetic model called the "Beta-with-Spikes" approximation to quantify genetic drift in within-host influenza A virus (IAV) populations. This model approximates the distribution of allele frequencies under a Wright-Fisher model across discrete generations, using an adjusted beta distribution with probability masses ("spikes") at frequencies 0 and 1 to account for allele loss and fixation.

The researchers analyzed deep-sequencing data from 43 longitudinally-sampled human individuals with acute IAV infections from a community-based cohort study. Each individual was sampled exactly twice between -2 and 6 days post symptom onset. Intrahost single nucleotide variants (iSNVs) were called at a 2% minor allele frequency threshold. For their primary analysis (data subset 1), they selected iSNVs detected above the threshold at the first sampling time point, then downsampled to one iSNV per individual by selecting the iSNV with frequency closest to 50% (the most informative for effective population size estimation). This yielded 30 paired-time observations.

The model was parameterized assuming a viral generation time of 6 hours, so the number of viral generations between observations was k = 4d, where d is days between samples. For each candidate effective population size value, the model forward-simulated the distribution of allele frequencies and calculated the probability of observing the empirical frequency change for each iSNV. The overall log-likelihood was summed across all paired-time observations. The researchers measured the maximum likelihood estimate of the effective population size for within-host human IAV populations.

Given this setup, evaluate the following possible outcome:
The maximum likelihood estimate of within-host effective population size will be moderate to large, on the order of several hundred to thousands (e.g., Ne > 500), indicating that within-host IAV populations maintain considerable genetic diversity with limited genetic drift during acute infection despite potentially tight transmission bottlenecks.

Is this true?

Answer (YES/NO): NO